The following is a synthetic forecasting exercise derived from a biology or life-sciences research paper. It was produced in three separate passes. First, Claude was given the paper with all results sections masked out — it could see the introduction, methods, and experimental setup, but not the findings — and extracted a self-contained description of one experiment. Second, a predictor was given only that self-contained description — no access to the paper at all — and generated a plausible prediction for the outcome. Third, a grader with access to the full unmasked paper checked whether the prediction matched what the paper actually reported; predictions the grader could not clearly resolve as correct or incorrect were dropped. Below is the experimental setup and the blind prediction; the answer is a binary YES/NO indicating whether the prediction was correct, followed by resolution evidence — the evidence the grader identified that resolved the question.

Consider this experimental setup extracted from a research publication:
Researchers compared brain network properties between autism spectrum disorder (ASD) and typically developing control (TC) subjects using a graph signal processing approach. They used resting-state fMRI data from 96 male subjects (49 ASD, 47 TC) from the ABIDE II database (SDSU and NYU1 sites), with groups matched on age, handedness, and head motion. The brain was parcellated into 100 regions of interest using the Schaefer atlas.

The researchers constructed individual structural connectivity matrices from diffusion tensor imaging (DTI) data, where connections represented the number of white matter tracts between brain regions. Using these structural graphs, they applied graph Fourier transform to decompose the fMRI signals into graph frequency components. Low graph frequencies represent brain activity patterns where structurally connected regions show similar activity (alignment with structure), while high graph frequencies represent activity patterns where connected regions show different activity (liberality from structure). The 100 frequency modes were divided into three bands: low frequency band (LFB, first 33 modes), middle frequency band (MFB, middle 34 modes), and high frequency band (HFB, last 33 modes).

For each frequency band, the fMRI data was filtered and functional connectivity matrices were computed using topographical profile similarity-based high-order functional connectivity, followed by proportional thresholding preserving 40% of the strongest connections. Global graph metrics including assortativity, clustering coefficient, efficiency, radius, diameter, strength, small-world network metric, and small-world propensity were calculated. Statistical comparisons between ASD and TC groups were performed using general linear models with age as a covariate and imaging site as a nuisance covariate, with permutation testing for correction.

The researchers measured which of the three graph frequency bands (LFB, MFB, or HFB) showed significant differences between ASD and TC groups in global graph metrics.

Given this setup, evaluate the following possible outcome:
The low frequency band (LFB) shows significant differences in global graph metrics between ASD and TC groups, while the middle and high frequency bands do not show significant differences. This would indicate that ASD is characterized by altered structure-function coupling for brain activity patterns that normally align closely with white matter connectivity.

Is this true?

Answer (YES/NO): NO